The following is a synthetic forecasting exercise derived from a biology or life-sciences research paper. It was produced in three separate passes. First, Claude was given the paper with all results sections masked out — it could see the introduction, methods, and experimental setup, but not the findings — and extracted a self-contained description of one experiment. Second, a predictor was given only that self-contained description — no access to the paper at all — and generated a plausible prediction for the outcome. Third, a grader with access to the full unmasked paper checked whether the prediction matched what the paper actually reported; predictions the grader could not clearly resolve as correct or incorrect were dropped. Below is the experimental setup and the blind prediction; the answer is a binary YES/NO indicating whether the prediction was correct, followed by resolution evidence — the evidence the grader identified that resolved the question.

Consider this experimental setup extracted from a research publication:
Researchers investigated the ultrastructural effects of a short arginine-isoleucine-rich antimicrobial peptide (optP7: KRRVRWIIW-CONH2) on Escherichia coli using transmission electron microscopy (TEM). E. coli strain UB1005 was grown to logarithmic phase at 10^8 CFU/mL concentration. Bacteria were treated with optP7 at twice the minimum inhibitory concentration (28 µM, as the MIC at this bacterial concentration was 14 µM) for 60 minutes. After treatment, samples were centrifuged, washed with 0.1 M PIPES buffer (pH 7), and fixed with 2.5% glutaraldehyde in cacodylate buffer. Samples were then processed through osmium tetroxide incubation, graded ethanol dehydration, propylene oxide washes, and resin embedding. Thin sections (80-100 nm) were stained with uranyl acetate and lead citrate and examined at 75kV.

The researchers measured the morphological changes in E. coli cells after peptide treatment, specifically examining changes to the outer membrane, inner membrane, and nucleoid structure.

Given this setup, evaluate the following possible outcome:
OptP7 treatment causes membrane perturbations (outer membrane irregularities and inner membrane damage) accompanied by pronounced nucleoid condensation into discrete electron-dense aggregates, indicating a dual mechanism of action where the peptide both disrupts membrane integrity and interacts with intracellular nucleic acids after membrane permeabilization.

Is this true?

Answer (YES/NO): NO